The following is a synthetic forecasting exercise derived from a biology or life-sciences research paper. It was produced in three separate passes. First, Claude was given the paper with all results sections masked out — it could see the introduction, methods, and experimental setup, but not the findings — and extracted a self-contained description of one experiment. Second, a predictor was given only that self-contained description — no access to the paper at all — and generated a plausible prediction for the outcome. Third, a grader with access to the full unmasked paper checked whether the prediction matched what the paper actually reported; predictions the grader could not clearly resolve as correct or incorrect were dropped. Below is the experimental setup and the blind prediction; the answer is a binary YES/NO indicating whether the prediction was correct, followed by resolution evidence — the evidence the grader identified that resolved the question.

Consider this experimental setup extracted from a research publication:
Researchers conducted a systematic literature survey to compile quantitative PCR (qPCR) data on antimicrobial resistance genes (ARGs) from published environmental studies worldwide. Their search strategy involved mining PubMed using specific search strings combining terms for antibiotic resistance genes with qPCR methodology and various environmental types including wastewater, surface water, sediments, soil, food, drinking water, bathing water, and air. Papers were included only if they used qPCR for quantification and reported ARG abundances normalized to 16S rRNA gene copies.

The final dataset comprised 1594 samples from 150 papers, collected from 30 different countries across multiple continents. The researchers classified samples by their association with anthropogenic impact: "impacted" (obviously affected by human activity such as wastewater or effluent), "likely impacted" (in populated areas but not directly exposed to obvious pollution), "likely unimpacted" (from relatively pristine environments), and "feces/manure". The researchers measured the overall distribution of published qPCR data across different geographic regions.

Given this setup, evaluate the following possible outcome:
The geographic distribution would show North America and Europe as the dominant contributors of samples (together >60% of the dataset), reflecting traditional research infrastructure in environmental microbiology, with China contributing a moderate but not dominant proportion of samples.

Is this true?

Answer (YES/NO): NO